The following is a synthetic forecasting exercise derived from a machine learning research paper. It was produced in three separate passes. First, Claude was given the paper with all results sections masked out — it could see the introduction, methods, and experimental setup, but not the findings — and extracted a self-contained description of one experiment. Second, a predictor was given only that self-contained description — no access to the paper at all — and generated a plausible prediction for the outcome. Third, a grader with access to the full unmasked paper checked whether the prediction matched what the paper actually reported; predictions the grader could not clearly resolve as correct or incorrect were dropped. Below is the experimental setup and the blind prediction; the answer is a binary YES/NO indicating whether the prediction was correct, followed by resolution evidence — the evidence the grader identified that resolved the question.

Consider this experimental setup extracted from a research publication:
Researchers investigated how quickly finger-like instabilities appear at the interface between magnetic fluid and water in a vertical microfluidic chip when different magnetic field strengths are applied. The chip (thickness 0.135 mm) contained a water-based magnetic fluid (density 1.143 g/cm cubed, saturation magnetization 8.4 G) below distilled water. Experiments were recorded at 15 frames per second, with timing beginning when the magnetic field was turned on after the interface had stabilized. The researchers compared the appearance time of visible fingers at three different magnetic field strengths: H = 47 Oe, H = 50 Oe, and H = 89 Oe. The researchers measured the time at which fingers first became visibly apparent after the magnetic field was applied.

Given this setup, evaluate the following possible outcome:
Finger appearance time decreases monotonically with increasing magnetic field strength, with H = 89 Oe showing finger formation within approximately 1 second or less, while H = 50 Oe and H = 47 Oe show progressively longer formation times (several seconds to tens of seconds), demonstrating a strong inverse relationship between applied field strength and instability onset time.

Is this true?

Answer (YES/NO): YES